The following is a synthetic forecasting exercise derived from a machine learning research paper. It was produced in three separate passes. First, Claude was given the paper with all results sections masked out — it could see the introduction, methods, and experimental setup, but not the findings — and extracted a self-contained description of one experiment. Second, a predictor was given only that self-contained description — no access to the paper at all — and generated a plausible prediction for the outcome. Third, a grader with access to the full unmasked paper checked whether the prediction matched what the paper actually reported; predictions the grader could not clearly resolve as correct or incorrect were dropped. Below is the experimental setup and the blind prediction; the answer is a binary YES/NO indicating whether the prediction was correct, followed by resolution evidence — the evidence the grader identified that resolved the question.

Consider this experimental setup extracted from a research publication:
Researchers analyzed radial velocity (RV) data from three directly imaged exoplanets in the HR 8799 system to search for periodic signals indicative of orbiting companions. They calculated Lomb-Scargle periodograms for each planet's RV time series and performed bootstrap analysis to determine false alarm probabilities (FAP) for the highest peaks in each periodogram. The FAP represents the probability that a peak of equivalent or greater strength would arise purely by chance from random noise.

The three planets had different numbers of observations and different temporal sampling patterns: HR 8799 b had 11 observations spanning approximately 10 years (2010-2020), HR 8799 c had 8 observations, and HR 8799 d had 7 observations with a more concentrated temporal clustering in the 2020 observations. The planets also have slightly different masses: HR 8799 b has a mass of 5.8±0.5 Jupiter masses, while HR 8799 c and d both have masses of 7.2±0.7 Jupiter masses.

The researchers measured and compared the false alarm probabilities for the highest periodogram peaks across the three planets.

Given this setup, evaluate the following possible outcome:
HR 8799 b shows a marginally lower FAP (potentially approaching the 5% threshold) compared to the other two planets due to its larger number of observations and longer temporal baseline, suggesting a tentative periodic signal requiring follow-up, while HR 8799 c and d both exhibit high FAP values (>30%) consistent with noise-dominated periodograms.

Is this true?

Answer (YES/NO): NO